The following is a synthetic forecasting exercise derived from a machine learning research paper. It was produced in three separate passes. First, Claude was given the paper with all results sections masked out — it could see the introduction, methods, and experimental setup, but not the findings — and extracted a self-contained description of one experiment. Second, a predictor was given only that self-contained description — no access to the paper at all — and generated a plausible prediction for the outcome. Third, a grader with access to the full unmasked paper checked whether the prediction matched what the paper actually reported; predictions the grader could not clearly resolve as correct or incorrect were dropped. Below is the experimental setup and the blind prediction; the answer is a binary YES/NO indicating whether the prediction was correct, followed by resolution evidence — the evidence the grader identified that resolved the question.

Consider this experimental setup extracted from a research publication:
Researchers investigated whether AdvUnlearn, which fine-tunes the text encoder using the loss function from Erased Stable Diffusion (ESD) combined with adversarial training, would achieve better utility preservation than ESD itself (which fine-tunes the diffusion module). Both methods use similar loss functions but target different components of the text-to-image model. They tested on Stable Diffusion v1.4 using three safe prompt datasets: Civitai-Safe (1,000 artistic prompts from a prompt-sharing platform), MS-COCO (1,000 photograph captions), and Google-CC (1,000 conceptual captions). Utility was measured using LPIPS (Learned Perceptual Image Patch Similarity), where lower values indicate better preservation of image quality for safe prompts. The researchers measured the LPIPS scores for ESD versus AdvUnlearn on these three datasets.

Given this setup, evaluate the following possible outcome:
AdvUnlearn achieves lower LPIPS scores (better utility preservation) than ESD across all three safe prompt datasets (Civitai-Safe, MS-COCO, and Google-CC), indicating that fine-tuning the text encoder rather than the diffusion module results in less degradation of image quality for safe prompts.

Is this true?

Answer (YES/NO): NO